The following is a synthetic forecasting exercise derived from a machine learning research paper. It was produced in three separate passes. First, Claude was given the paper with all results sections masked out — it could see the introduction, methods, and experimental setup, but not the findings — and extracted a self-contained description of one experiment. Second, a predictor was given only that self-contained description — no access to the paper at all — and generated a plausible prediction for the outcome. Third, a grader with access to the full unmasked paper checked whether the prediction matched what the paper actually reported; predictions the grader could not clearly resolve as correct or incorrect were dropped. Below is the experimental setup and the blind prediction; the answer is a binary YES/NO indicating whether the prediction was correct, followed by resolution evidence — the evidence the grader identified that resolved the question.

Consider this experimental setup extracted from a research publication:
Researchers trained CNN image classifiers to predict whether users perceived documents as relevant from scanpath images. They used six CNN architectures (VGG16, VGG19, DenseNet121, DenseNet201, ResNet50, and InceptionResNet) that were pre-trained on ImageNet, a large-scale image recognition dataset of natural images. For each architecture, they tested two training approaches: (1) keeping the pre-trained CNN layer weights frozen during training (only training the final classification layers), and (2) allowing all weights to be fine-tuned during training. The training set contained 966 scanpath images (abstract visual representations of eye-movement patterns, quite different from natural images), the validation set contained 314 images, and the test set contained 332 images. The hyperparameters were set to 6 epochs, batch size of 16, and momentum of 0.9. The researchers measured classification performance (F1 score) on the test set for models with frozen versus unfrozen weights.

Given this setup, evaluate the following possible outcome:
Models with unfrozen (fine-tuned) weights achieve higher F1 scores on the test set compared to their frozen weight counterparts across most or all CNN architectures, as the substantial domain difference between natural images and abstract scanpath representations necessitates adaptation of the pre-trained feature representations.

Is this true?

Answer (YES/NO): NO